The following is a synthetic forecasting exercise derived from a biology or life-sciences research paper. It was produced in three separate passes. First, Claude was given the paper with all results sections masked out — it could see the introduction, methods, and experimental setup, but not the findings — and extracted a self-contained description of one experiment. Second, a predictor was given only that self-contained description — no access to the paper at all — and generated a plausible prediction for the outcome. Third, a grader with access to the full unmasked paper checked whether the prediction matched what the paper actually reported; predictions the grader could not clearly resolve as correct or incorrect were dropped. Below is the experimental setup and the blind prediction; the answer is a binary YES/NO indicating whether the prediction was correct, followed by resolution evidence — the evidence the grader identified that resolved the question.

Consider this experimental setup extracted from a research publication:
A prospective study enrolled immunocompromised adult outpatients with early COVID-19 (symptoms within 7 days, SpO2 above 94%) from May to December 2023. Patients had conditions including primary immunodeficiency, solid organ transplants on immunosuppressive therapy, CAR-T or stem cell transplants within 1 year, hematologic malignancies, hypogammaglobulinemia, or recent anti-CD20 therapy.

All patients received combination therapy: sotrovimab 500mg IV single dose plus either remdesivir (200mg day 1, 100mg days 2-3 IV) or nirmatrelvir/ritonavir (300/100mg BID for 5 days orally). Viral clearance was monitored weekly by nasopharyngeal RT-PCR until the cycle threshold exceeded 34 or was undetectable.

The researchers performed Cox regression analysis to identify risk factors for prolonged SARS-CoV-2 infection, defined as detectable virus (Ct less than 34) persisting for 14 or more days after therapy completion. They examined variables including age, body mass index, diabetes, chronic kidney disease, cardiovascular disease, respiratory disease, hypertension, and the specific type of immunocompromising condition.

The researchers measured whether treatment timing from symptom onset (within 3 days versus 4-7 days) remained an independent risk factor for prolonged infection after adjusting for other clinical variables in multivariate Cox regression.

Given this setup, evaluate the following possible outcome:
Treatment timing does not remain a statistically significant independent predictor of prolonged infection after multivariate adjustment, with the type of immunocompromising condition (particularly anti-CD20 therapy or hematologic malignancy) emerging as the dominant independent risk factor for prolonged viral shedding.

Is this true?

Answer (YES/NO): NO